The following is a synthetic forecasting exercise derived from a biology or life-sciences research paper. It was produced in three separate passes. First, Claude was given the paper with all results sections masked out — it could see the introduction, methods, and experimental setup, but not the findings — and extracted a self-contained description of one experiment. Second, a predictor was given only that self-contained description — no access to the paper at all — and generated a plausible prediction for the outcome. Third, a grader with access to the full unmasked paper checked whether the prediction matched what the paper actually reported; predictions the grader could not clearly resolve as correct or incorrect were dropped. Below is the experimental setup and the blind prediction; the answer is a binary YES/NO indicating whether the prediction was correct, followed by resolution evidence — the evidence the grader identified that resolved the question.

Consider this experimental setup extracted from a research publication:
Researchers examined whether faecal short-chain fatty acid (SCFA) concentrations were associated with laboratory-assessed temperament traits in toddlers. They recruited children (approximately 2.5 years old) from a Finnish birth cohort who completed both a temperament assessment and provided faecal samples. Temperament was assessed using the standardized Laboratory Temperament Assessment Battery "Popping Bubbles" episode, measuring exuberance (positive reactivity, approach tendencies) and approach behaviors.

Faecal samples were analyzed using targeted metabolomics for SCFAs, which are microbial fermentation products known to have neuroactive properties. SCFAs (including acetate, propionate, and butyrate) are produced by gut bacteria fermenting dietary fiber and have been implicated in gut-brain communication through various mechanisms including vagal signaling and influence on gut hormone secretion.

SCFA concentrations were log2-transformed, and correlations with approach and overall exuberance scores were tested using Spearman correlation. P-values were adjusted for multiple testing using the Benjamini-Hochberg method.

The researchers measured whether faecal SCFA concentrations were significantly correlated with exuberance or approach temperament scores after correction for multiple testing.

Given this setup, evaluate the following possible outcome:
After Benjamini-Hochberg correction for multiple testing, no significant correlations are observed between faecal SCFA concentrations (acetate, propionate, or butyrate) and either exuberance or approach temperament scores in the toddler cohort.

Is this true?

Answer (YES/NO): YES